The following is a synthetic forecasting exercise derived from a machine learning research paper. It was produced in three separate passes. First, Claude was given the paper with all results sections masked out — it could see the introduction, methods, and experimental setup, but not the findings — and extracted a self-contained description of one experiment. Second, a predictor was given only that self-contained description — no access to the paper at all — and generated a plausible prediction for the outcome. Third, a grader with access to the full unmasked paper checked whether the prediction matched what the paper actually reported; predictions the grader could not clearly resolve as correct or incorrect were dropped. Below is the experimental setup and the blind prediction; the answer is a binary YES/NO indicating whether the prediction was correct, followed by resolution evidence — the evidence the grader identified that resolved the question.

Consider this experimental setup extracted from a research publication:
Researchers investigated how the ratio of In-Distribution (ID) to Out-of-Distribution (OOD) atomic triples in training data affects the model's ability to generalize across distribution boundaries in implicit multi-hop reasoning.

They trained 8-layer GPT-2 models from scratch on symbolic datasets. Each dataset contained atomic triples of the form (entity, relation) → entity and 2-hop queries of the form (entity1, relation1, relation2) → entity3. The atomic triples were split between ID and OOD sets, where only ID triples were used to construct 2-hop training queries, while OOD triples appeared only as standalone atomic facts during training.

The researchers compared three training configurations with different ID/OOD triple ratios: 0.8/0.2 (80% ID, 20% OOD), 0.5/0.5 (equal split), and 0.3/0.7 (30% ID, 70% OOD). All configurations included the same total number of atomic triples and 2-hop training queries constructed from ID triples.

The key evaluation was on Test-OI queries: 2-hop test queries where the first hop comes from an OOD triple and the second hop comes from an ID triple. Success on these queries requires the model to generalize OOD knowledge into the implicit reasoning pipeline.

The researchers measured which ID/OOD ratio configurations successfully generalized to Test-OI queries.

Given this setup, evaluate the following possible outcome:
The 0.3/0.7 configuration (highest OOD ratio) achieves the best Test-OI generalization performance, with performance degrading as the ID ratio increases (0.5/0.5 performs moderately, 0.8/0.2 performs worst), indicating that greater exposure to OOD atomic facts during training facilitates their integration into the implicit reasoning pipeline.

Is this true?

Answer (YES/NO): NO